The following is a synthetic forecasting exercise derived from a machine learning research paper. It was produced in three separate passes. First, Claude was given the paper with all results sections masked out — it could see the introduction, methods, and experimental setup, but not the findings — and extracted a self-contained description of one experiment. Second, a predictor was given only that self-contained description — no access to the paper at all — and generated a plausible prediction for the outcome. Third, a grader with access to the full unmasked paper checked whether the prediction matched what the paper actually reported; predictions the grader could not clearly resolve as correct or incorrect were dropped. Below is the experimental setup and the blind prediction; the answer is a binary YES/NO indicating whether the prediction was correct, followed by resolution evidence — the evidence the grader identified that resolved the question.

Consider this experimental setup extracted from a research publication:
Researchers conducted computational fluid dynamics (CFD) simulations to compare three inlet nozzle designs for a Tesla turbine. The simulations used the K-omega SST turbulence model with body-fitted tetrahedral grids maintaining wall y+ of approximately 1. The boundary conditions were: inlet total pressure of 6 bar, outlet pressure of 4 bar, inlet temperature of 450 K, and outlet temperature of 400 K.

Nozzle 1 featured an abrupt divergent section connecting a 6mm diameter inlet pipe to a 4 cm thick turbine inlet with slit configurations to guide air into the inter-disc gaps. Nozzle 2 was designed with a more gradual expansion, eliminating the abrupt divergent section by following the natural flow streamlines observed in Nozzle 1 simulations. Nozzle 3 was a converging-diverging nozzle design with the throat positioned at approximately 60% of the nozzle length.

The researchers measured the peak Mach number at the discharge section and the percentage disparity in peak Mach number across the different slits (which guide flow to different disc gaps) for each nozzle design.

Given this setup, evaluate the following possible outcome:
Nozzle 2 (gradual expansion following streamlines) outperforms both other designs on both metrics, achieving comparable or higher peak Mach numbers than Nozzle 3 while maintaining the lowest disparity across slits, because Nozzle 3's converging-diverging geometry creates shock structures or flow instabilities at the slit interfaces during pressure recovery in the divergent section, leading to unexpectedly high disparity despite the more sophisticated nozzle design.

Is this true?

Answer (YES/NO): NO